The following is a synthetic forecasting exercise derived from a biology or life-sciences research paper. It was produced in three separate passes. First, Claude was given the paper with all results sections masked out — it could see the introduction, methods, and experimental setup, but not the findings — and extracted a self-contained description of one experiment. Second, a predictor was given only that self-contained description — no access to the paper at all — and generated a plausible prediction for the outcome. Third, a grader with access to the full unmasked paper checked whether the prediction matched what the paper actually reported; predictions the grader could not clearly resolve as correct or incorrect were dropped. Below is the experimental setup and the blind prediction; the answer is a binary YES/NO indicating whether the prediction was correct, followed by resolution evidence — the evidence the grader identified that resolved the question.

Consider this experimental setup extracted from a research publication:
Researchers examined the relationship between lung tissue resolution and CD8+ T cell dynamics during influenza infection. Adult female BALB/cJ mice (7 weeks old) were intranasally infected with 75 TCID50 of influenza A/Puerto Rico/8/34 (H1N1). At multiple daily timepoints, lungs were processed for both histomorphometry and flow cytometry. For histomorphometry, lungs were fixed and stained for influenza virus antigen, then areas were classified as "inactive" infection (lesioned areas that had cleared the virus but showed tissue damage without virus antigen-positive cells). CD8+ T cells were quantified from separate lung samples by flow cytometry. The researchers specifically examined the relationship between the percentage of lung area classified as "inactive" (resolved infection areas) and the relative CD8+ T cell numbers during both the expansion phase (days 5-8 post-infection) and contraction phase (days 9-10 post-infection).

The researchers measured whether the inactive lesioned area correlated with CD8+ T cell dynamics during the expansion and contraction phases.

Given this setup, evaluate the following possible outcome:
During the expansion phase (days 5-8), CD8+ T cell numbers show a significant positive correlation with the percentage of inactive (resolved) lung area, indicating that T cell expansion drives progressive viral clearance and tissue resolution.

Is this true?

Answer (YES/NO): YES